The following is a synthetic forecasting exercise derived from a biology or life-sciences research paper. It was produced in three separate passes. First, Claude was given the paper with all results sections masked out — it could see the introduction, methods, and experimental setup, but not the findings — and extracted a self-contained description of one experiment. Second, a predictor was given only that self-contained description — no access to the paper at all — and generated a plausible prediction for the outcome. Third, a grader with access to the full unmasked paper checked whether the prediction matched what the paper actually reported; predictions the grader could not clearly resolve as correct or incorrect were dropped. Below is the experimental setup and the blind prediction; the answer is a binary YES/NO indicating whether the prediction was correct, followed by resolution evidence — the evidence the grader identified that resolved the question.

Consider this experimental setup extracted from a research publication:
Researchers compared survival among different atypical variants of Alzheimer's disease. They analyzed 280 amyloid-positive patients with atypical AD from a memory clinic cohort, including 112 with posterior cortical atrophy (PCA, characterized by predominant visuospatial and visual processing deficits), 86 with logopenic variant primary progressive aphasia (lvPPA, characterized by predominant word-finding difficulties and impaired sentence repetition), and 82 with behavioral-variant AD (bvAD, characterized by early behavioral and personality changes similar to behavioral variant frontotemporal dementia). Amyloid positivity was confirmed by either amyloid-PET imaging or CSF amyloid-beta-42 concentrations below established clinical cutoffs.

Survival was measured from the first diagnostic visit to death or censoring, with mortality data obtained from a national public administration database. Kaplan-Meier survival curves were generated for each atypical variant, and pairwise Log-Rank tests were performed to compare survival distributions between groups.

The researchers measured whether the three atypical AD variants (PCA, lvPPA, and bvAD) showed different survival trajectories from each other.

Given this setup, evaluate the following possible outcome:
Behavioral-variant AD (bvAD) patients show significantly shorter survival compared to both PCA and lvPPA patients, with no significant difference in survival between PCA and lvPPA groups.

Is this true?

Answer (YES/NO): NO